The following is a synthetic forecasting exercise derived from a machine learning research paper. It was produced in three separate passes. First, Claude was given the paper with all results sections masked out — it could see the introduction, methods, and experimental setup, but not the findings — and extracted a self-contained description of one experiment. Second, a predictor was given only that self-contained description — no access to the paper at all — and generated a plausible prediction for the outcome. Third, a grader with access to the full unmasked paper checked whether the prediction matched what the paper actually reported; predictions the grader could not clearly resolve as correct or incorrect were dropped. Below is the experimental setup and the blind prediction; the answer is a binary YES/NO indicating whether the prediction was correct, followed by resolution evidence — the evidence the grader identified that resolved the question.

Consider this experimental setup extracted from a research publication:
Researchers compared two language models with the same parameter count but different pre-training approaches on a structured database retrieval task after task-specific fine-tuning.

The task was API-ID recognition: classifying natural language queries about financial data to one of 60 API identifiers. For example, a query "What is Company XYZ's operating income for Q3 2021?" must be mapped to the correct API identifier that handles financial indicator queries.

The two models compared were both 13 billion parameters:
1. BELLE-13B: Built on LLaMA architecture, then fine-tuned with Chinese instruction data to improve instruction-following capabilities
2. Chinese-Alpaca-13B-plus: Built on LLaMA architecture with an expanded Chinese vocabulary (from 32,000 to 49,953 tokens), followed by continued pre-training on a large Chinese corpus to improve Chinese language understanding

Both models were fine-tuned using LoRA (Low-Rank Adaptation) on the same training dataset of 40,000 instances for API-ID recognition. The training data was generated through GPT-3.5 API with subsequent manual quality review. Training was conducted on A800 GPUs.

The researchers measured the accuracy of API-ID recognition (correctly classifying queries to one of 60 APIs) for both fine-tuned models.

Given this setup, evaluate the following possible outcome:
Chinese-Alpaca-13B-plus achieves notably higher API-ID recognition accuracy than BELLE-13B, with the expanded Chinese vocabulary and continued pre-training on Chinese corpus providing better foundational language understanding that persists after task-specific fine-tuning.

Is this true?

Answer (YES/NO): YES